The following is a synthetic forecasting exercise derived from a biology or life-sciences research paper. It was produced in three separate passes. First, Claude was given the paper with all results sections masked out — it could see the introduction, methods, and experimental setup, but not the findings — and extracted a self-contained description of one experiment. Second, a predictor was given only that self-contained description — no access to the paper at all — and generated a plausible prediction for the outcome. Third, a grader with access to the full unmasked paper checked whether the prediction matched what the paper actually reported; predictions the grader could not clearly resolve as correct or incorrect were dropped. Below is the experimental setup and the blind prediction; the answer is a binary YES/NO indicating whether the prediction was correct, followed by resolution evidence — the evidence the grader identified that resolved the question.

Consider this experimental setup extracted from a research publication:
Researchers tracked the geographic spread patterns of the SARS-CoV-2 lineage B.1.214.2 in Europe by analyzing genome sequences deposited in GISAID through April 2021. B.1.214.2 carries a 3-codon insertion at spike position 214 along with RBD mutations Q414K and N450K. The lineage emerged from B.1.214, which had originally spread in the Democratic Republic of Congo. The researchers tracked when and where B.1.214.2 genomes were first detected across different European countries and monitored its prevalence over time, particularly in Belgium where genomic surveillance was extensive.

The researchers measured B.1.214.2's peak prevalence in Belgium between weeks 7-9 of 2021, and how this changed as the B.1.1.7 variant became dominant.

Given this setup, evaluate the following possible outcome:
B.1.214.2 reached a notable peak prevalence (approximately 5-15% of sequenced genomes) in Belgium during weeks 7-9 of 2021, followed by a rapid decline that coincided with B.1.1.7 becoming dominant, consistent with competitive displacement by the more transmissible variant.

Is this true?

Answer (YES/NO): NO